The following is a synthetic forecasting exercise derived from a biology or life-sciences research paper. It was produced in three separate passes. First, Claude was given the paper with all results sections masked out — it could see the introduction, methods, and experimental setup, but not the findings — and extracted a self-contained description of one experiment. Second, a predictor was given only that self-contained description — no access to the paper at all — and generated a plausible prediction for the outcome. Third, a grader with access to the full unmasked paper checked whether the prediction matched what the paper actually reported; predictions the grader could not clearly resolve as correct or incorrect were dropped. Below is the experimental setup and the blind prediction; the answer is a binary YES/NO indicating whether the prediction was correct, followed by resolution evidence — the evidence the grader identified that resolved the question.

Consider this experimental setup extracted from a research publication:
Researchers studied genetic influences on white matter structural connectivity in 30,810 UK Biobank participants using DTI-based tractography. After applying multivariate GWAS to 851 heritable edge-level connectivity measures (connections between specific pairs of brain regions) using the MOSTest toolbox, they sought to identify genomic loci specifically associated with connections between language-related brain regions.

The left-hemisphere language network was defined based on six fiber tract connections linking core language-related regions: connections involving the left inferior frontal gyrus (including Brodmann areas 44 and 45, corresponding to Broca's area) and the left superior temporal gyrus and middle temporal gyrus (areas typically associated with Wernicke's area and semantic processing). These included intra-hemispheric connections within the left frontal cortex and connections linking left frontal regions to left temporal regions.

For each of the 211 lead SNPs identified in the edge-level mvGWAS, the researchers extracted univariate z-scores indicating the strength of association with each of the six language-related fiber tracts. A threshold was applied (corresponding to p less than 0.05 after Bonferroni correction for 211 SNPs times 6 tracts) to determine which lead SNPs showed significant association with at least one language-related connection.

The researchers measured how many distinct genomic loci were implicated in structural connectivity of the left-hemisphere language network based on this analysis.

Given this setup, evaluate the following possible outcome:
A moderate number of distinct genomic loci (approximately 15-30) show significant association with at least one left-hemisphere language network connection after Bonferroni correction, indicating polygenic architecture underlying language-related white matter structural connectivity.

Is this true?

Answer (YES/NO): YES